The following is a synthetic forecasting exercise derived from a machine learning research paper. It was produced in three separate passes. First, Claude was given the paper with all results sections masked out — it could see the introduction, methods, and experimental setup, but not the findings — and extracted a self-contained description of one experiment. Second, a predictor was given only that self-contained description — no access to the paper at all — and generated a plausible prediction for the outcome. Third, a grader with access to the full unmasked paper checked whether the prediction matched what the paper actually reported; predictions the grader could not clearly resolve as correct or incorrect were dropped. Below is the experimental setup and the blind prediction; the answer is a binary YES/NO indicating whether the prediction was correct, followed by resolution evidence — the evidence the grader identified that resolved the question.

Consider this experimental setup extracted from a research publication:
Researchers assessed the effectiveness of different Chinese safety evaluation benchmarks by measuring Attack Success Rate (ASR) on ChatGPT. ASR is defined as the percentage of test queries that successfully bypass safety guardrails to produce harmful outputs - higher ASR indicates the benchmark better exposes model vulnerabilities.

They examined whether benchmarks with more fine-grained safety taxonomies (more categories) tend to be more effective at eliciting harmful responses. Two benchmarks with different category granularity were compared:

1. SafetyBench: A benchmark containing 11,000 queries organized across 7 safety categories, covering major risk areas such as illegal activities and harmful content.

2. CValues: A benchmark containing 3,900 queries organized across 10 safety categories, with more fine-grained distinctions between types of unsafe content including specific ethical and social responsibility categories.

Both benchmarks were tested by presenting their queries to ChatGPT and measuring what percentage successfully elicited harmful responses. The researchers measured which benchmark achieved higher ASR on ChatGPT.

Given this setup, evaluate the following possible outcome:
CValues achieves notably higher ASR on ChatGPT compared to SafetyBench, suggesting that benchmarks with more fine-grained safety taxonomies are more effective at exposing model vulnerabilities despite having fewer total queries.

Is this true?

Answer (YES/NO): NO